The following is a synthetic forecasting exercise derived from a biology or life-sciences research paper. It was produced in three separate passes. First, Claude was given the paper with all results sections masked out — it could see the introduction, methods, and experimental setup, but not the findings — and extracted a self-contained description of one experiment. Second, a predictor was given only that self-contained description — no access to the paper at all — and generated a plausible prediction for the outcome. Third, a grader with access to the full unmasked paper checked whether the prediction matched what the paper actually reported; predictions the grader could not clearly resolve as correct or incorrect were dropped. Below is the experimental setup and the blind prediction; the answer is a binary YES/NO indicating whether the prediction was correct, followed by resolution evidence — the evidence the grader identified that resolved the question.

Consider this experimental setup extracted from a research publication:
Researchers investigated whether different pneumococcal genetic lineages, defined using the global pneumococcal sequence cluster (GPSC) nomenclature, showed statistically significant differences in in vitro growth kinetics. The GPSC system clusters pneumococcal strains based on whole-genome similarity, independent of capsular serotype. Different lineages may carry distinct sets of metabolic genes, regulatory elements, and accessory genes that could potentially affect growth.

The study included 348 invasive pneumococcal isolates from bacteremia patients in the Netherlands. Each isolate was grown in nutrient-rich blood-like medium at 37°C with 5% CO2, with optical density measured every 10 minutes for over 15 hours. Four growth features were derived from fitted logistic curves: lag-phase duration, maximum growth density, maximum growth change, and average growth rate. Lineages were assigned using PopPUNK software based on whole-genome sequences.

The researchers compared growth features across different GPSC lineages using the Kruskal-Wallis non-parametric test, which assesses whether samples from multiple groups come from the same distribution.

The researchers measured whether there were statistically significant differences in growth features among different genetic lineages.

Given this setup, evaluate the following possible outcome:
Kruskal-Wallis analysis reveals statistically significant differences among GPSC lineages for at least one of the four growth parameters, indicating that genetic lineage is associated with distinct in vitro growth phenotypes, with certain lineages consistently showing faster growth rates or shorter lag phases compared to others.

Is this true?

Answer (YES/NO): YES